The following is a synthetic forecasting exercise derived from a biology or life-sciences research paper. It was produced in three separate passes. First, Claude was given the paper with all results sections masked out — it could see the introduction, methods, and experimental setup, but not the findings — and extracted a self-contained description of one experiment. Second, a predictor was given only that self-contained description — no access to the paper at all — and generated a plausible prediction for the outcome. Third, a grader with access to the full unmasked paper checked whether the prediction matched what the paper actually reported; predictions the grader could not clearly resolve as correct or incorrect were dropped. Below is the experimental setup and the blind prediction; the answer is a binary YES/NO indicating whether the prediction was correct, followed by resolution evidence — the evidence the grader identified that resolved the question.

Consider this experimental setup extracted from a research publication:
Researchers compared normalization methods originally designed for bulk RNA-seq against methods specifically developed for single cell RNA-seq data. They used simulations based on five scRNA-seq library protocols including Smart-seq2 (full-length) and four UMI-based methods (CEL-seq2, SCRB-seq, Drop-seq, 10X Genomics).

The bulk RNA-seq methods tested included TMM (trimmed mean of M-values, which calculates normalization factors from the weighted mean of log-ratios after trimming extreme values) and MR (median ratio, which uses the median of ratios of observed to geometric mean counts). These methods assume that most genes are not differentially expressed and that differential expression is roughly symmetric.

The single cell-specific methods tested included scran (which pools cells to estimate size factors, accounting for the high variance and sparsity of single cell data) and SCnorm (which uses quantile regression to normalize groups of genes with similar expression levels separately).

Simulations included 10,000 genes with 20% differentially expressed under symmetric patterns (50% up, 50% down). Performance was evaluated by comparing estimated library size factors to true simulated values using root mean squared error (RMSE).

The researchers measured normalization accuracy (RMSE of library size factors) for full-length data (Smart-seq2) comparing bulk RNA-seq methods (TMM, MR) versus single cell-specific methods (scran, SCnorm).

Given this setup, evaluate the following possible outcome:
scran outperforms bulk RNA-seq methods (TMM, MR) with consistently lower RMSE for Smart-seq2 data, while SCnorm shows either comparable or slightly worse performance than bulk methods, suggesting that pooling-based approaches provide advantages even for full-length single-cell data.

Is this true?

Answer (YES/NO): NO